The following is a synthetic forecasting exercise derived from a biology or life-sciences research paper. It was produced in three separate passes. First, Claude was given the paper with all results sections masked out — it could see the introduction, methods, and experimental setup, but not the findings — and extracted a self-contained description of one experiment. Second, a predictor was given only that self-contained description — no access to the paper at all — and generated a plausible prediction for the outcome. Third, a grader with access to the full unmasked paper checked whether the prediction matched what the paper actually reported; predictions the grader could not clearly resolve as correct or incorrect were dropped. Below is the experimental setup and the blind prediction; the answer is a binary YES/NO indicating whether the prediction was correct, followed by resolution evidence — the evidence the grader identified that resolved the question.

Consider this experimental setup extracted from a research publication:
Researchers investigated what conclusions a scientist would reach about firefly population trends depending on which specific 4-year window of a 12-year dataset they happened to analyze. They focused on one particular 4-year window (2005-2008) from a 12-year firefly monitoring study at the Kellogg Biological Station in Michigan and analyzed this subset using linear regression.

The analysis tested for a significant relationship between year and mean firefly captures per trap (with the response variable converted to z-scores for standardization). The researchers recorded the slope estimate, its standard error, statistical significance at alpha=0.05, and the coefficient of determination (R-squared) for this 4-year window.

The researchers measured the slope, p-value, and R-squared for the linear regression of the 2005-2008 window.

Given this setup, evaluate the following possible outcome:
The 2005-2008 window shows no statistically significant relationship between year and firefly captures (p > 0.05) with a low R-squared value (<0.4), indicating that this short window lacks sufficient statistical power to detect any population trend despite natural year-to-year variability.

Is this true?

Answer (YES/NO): NO